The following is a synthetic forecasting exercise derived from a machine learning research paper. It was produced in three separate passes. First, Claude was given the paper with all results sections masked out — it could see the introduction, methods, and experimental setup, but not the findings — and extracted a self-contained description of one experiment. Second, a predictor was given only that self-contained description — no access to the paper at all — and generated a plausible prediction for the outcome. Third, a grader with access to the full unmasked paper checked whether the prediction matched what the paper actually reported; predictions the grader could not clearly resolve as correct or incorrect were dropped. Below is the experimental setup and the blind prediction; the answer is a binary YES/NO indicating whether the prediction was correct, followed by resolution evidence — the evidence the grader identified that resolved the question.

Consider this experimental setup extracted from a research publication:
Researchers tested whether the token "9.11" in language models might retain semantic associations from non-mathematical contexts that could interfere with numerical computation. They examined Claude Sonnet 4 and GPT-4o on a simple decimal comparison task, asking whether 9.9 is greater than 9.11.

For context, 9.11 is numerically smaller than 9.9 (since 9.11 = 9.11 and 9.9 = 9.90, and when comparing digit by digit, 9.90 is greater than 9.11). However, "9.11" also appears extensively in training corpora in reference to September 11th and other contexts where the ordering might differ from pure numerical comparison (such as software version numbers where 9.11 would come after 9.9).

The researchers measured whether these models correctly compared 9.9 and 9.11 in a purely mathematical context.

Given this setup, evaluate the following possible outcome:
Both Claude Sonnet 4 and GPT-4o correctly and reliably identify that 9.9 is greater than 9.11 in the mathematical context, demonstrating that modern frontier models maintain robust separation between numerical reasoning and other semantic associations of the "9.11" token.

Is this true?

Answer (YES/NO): NO